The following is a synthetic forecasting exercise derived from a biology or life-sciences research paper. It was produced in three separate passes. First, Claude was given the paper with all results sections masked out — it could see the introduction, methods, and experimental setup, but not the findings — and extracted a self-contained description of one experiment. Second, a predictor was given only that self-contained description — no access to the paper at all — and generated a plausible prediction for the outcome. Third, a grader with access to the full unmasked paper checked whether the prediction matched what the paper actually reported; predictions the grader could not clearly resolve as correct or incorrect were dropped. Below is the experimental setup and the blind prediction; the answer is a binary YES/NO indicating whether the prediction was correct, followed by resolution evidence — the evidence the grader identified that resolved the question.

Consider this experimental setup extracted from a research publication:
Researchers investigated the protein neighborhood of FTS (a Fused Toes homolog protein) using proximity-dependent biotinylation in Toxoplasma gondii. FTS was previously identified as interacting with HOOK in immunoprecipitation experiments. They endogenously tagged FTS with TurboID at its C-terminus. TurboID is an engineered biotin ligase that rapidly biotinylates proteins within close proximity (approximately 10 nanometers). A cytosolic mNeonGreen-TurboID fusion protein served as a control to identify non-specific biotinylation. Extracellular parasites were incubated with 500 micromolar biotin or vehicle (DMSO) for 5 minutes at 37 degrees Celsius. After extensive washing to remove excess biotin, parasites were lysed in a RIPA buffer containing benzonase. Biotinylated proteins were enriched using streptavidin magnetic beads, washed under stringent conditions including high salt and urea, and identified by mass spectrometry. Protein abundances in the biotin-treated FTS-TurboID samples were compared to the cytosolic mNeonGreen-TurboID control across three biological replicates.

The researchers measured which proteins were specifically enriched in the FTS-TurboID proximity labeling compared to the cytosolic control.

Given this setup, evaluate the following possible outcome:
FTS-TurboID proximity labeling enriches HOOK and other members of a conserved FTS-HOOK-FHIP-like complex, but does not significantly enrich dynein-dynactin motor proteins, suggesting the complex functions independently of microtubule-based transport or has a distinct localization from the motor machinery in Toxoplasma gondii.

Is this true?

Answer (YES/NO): NO